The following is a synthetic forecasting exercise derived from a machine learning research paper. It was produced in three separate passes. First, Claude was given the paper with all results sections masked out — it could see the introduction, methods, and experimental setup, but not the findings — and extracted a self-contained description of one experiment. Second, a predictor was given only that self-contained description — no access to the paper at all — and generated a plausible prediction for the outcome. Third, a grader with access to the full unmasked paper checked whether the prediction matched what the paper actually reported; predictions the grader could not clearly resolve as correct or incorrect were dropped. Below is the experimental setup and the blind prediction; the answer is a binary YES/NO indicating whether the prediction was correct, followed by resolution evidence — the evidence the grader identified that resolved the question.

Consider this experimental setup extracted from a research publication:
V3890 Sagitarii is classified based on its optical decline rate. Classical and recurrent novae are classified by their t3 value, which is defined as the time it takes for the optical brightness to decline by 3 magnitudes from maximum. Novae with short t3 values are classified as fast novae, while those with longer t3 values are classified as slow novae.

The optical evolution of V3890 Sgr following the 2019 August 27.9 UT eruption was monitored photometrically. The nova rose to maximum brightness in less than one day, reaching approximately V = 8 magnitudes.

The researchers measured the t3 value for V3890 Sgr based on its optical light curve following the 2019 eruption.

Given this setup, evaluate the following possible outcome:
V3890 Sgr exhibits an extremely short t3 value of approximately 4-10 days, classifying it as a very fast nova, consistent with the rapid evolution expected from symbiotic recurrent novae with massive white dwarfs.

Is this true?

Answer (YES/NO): NO